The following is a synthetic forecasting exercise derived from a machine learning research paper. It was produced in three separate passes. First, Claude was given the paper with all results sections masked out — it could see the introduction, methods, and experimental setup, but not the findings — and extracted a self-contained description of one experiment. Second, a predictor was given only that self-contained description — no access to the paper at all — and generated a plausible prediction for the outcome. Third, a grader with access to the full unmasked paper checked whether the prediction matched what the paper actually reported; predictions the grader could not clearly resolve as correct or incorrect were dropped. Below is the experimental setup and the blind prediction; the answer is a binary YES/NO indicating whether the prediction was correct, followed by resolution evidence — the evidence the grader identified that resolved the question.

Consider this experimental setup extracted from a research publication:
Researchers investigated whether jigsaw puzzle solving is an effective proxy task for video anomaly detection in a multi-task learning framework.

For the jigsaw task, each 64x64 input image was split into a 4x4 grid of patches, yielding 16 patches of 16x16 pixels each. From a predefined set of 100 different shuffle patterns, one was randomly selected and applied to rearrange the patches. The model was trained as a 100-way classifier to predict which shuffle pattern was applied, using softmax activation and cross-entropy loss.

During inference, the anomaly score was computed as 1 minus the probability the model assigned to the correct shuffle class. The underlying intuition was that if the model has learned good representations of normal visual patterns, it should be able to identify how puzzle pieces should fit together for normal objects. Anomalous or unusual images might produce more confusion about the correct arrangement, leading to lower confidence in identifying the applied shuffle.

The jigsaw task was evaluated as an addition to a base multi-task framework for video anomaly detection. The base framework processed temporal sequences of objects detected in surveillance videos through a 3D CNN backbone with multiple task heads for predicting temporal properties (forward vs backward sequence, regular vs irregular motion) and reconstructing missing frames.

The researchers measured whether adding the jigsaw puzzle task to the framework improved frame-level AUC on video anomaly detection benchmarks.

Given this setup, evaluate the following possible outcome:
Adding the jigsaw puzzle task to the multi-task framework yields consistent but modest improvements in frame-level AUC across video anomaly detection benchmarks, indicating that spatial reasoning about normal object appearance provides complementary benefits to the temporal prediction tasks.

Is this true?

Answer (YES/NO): NO